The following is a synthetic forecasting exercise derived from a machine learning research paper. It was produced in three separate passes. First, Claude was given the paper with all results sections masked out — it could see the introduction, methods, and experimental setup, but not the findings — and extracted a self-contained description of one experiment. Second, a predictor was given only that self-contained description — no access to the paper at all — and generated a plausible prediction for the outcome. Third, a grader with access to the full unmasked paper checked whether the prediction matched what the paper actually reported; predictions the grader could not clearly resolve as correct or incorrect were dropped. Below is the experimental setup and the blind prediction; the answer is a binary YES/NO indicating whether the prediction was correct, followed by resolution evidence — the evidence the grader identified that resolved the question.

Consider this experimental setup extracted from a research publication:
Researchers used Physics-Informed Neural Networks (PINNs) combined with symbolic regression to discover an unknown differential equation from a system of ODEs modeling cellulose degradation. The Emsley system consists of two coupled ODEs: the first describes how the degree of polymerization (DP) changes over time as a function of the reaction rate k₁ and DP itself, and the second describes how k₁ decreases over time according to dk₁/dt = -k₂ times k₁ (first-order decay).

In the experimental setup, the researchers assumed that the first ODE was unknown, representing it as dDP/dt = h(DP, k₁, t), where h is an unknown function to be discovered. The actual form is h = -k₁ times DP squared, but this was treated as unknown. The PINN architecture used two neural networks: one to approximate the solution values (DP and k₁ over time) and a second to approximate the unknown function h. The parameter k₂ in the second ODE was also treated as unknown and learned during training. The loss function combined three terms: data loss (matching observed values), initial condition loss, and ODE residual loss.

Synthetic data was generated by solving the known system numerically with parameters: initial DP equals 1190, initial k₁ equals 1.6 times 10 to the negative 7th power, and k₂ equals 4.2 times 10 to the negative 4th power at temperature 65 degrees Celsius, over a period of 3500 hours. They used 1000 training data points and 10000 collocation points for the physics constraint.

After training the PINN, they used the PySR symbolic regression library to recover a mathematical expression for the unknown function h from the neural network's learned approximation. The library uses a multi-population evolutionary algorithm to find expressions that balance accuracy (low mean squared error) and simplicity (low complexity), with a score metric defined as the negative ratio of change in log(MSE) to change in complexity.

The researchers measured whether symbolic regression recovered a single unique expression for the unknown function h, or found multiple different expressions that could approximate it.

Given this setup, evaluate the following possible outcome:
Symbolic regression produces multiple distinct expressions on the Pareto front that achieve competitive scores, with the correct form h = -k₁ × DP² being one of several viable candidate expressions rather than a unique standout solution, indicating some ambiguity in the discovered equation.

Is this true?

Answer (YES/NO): YES